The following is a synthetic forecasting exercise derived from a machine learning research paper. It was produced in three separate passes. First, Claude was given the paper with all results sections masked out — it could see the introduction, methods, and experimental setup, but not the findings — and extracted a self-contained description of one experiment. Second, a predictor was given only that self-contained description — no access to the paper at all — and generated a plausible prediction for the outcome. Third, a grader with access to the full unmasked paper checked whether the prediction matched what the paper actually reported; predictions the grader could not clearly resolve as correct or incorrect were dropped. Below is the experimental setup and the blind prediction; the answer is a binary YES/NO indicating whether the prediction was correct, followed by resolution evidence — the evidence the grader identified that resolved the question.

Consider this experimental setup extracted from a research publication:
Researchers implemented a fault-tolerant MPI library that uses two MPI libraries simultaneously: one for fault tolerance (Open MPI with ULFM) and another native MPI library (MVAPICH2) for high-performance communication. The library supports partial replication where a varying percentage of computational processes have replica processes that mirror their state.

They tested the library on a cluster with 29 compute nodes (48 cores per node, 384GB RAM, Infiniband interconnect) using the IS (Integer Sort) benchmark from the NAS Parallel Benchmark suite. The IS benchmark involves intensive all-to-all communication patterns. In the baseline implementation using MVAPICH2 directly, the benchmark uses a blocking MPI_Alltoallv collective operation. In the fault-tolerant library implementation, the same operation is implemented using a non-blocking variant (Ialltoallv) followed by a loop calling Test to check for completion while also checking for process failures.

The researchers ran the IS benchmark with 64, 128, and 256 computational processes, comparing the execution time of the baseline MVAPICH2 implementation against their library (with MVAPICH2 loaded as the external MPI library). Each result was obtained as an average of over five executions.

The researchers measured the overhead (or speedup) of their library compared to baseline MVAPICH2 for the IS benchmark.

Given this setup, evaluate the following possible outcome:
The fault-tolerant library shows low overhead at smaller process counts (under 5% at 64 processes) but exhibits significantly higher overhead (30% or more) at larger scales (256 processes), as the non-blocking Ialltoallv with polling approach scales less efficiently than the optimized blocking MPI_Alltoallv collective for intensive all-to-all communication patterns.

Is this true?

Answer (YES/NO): NO